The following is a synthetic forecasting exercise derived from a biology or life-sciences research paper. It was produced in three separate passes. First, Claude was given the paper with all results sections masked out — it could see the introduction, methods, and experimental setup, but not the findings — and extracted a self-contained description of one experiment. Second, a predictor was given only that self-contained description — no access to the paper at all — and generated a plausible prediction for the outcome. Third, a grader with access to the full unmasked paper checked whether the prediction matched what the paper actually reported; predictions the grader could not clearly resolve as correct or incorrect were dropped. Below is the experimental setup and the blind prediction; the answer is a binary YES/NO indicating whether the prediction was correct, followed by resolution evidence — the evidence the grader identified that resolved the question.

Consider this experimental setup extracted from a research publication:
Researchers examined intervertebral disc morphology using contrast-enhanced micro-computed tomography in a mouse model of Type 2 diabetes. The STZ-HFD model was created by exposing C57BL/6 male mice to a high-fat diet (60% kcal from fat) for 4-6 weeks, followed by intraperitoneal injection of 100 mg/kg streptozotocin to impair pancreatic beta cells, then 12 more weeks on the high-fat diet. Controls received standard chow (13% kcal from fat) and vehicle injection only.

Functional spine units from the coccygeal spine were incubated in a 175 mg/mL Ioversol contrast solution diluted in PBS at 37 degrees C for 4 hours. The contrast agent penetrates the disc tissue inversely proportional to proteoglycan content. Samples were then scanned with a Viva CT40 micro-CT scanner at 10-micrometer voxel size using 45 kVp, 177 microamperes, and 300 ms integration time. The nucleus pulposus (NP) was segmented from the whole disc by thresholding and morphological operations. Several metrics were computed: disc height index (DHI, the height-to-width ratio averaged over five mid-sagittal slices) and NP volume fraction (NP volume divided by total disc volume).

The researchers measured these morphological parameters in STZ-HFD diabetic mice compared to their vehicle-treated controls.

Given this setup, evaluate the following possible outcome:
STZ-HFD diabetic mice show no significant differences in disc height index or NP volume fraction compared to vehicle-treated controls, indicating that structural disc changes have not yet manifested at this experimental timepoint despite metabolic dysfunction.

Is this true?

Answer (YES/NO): YES